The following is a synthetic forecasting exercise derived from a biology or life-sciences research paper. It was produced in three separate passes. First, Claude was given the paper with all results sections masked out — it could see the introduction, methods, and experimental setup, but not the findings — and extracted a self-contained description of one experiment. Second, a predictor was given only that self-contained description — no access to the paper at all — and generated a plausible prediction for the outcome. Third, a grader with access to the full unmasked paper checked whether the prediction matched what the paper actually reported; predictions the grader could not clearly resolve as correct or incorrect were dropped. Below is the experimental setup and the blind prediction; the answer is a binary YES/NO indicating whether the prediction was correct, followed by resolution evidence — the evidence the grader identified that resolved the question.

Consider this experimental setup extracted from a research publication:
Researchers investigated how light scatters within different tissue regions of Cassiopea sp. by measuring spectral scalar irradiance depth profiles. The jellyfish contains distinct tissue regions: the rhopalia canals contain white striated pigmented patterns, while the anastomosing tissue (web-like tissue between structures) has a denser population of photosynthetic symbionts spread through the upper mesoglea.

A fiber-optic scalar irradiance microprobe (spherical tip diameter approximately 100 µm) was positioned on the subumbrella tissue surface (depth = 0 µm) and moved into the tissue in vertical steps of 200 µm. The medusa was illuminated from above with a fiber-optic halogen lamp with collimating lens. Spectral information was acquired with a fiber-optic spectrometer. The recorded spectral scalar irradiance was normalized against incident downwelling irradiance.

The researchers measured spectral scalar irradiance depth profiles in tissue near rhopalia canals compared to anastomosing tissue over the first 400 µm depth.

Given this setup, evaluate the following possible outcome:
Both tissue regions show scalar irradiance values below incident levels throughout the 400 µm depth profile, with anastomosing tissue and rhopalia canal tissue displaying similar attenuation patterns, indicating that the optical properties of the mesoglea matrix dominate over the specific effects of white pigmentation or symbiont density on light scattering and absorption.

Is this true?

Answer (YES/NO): NO